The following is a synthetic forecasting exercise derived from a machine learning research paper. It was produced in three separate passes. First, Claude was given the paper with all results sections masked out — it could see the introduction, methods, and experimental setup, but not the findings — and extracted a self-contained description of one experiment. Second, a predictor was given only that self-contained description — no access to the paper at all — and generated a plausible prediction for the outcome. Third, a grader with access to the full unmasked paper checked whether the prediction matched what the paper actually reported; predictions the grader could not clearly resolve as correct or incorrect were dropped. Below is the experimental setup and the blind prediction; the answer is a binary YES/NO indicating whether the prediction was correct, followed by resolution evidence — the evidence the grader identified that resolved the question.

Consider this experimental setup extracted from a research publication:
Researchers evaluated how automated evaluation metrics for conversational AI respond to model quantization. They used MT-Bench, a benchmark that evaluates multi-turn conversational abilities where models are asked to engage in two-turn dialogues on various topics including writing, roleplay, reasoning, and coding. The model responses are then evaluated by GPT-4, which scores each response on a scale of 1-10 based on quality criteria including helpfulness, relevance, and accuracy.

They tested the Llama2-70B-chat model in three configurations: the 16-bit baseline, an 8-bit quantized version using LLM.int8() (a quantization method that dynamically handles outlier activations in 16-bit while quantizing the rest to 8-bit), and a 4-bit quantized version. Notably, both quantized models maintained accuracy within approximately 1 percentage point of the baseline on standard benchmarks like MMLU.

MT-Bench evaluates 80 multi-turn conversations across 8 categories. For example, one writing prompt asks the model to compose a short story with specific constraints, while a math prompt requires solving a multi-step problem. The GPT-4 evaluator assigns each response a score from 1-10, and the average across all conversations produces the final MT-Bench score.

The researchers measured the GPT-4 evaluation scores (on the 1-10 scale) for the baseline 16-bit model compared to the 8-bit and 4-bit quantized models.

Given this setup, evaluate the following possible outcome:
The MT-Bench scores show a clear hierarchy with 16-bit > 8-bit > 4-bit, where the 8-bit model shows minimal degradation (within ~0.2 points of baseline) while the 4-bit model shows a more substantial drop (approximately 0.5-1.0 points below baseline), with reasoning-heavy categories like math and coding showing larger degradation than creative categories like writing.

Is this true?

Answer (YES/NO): NO